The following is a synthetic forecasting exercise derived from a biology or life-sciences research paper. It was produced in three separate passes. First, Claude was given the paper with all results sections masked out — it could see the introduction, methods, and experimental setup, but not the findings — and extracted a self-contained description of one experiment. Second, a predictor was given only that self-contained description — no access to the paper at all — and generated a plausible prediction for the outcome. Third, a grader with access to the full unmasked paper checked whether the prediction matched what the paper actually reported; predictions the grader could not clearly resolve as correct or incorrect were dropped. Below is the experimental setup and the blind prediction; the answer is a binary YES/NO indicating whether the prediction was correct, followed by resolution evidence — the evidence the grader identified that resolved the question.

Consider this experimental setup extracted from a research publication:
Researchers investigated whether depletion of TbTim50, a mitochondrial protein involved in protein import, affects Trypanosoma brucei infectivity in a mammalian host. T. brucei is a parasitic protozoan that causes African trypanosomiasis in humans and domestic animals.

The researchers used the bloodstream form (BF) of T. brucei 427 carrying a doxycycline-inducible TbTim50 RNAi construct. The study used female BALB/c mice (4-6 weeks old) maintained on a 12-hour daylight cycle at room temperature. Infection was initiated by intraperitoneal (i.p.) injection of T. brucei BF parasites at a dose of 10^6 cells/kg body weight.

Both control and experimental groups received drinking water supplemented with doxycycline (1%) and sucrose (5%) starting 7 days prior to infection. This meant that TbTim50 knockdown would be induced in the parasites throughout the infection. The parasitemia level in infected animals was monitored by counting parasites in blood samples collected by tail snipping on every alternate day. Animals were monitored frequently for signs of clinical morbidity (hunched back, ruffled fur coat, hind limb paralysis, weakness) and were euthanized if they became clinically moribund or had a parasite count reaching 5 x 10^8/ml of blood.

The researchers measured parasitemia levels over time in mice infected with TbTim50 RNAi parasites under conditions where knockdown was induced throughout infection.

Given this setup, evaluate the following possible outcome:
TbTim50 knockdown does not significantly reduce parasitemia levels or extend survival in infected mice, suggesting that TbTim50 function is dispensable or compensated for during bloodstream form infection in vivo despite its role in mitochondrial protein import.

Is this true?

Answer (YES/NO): NO